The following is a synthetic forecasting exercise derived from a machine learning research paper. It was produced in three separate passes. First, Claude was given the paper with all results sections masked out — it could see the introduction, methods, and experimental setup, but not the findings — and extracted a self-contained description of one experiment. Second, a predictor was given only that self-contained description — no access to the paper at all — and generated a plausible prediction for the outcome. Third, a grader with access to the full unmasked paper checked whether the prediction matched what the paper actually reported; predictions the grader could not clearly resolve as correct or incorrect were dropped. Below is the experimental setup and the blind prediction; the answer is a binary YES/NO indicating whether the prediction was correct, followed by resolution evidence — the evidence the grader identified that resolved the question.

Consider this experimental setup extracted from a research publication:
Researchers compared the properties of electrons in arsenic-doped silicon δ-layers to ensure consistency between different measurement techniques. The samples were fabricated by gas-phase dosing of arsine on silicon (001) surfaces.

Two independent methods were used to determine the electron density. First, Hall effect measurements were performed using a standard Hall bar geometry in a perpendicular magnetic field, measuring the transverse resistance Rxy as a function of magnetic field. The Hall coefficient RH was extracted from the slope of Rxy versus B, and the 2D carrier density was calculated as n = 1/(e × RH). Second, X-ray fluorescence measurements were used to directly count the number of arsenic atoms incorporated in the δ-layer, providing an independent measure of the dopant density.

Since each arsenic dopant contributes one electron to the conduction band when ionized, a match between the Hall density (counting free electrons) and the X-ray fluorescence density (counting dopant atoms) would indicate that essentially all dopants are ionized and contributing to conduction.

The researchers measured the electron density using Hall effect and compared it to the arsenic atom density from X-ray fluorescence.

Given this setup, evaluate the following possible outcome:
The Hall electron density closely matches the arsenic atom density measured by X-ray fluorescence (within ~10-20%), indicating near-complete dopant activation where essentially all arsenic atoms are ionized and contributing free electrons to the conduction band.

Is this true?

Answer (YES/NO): YES